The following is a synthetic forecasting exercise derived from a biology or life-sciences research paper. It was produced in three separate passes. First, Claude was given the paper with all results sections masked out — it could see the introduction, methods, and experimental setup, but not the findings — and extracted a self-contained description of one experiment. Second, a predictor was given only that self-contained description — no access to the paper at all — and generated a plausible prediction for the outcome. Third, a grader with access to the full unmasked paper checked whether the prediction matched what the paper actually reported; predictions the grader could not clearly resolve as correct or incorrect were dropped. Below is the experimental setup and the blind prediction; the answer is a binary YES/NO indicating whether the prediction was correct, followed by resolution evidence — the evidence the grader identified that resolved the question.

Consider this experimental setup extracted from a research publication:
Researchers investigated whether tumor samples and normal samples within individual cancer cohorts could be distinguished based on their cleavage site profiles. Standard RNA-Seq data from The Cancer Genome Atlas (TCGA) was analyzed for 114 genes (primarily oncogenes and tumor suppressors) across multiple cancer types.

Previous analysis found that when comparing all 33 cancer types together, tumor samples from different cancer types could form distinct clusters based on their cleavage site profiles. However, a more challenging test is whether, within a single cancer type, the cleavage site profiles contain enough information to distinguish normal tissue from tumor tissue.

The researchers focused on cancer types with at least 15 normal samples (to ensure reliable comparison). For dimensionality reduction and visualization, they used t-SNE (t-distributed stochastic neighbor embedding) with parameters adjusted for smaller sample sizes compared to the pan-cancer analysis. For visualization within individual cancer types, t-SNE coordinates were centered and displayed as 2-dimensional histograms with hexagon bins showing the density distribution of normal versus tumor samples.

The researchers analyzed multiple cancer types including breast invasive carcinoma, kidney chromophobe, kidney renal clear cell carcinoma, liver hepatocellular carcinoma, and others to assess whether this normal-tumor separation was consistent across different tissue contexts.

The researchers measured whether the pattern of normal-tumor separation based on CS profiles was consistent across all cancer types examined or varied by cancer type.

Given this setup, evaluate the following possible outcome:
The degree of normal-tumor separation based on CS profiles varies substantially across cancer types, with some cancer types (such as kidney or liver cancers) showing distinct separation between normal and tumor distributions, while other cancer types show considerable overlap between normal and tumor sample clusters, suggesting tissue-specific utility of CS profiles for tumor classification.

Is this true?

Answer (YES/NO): YES